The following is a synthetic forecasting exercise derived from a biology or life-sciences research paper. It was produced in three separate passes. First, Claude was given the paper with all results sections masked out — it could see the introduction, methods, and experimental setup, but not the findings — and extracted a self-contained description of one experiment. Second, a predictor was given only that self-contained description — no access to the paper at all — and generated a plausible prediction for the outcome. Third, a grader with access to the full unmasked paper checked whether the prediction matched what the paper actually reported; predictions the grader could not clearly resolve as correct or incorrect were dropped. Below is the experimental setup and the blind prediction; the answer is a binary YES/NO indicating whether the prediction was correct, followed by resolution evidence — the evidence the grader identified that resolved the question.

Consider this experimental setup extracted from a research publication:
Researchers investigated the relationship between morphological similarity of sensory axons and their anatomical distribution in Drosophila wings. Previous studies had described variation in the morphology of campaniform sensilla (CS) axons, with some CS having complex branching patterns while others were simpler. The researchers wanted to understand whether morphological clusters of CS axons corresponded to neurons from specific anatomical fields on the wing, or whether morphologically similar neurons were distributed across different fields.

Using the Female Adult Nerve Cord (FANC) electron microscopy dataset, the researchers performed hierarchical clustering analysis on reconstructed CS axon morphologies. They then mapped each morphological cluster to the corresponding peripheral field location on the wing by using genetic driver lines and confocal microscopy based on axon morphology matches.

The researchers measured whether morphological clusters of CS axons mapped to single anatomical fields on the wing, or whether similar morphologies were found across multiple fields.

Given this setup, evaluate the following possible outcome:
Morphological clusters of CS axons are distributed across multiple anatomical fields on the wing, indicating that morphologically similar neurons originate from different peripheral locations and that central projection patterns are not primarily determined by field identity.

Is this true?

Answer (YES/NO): YES